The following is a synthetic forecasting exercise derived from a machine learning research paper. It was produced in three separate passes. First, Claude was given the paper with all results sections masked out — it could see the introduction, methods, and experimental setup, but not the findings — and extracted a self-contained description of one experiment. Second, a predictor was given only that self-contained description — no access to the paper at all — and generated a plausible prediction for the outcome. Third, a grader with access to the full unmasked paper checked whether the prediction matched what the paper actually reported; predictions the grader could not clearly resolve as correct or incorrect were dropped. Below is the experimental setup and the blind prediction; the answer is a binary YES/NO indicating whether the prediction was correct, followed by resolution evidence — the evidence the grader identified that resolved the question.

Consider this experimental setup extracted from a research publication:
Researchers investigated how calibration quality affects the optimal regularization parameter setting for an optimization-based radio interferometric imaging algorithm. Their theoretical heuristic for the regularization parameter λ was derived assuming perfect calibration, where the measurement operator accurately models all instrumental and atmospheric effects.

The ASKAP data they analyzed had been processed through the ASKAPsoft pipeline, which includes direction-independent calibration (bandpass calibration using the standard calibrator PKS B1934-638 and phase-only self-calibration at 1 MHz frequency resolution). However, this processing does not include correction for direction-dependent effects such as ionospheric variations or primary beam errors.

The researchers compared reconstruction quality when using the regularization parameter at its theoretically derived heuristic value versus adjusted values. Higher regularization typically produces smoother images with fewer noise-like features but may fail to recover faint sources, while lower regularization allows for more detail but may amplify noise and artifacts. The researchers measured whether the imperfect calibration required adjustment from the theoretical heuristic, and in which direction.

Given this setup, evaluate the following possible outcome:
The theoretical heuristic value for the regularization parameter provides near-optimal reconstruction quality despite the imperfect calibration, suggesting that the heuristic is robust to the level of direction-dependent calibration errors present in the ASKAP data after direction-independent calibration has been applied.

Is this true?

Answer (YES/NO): NO